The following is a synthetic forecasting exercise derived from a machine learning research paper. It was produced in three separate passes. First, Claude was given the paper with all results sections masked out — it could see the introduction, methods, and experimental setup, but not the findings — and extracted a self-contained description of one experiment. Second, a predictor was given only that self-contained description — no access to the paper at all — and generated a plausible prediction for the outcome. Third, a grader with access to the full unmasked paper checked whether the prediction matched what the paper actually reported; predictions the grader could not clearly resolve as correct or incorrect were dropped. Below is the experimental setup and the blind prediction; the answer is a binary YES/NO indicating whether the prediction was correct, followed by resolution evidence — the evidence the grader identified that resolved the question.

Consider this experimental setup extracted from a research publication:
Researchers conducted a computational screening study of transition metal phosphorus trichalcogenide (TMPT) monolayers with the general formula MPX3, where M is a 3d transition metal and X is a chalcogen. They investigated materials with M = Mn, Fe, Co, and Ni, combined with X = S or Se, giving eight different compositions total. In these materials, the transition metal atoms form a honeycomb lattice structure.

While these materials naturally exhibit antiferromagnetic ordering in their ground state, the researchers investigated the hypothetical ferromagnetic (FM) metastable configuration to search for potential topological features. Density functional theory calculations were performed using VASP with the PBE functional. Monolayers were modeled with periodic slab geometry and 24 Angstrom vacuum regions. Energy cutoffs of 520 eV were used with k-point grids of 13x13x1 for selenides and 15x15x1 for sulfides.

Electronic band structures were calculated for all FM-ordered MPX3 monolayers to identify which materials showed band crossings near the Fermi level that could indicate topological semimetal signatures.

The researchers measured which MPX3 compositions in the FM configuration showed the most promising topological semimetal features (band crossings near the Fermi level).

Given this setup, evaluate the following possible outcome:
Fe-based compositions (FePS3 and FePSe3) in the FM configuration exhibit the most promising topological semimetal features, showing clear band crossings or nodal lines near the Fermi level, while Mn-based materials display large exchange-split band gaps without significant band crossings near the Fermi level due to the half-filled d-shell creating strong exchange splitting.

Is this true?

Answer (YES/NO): NO